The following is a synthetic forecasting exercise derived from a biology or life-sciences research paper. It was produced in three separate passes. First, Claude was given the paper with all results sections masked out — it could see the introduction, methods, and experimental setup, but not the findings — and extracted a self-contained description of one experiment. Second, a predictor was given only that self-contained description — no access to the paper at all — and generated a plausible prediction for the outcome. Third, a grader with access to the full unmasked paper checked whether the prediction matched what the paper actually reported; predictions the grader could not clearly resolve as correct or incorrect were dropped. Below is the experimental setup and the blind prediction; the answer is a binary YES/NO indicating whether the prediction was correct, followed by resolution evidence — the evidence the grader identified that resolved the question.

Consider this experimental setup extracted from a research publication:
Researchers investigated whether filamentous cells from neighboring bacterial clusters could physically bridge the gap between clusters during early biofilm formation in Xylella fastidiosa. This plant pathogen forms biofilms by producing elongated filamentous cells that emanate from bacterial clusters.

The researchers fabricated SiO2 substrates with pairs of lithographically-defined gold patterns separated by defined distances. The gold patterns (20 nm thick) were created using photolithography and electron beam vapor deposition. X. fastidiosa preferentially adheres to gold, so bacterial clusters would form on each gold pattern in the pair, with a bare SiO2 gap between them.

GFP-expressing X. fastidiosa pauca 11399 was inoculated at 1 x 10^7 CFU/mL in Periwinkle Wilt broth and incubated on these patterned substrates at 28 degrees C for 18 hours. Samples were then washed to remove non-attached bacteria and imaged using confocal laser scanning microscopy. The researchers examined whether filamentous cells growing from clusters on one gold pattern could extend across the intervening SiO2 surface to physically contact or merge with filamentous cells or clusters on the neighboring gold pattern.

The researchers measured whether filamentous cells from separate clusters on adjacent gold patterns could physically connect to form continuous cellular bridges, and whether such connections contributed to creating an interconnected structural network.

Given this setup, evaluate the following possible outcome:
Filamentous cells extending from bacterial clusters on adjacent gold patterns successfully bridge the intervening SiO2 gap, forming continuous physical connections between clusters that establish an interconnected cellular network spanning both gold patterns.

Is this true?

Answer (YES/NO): YES